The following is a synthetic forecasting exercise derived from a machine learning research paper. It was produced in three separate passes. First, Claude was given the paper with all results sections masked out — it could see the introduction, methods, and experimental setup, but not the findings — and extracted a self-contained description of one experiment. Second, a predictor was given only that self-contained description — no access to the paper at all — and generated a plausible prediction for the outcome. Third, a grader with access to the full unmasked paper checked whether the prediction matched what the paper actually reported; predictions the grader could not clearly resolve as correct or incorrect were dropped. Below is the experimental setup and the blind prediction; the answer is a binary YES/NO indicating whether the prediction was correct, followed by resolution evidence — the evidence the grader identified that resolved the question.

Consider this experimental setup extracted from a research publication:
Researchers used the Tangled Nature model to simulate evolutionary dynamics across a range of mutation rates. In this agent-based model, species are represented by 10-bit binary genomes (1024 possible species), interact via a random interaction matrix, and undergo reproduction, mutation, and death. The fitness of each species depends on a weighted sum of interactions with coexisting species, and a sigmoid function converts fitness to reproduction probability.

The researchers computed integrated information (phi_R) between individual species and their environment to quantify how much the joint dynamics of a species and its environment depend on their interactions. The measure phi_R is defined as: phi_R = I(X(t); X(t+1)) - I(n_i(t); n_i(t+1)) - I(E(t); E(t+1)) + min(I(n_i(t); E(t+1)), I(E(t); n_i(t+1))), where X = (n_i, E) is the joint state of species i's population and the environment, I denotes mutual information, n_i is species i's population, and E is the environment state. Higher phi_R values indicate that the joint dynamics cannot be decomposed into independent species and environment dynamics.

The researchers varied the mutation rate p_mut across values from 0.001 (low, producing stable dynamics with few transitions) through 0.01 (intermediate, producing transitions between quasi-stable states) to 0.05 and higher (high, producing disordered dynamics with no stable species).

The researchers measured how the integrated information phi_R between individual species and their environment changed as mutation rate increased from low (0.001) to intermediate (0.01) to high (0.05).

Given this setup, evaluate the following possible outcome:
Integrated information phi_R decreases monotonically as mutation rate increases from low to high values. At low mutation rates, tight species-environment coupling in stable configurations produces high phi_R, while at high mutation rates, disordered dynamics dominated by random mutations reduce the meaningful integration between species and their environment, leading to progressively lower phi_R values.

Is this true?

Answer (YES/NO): NO